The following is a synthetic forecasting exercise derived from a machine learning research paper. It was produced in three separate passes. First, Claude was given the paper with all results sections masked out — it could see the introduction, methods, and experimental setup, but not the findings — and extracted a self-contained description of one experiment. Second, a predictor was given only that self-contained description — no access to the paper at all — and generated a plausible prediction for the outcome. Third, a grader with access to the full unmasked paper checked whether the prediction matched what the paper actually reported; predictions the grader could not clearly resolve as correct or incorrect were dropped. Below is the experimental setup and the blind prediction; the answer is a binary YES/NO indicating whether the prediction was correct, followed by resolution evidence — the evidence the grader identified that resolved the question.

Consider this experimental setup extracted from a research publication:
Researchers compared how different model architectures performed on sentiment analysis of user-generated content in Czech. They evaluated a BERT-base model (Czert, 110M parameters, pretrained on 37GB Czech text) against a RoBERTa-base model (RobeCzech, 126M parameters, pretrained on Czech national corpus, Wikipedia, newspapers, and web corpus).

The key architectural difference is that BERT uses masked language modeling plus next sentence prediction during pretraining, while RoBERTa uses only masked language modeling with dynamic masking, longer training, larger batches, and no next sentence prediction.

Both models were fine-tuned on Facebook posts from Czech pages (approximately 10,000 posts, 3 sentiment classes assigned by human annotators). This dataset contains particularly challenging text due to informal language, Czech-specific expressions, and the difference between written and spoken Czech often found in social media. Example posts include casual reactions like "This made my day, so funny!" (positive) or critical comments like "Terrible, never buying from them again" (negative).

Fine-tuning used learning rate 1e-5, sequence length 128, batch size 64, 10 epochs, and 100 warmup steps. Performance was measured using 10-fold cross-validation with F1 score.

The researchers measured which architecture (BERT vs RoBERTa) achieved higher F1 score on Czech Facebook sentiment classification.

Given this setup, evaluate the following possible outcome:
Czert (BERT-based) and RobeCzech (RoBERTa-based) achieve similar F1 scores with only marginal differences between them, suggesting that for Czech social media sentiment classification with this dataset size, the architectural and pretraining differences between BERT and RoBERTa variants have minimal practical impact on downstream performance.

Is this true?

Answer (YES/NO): YES